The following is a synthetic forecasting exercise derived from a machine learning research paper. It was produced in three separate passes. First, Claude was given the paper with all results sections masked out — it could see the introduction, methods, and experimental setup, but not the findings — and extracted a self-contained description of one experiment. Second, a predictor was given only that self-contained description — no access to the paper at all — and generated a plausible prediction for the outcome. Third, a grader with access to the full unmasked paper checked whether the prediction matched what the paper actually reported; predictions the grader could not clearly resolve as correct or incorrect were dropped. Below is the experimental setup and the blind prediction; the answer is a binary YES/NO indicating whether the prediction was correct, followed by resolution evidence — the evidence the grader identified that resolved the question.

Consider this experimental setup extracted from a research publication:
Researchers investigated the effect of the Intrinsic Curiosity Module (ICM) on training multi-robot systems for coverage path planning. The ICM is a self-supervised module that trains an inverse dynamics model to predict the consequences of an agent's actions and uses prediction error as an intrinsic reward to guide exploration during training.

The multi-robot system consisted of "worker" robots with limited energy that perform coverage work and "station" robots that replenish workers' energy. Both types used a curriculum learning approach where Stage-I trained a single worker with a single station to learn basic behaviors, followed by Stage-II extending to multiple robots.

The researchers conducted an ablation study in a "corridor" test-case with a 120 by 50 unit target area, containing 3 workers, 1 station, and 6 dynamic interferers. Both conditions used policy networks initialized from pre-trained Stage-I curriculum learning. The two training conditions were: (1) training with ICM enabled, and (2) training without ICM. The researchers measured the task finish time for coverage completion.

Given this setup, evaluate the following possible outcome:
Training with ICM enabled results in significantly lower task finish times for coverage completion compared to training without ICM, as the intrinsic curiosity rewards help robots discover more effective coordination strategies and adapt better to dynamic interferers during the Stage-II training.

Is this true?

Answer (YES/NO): YES